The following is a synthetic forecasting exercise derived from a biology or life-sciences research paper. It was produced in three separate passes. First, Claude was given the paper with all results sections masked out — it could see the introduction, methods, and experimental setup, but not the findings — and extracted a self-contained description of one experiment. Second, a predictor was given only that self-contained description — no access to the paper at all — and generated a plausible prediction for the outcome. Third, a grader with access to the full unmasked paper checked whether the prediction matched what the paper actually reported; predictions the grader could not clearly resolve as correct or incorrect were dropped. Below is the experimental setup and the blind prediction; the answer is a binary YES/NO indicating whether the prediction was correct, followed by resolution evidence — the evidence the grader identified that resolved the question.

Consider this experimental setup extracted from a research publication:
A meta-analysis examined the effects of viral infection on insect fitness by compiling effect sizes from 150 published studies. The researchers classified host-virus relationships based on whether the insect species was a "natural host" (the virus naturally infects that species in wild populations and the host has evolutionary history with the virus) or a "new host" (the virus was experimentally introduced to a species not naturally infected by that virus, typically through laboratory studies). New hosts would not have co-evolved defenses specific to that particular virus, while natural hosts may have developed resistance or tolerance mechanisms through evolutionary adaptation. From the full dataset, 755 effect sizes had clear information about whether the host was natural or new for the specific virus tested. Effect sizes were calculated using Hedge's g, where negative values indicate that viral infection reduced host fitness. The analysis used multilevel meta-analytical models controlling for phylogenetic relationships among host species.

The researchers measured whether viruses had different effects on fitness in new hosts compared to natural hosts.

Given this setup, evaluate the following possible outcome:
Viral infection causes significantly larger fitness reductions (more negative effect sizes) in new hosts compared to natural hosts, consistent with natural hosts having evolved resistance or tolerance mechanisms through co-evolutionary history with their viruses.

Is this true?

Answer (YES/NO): NO